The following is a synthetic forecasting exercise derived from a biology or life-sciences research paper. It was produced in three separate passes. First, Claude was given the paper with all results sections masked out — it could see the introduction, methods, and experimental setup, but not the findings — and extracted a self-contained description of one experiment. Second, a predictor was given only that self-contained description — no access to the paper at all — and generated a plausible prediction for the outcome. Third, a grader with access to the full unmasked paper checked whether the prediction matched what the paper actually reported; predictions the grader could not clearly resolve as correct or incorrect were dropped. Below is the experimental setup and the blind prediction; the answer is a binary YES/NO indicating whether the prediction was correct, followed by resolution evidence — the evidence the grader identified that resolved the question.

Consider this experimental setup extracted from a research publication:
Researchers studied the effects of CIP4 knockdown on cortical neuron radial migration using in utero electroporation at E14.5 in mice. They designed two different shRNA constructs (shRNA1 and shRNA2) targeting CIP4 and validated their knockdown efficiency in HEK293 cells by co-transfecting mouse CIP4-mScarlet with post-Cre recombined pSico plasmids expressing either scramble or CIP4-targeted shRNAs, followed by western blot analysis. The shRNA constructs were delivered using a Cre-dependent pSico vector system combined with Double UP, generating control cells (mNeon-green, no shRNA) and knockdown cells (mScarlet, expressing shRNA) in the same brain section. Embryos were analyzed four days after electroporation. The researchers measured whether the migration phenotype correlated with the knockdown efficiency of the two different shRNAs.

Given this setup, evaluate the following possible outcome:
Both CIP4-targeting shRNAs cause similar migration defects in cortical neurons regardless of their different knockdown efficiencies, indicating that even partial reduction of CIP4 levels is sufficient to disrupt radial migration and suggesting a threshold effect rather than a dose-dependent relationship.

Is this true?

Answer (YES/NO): NO